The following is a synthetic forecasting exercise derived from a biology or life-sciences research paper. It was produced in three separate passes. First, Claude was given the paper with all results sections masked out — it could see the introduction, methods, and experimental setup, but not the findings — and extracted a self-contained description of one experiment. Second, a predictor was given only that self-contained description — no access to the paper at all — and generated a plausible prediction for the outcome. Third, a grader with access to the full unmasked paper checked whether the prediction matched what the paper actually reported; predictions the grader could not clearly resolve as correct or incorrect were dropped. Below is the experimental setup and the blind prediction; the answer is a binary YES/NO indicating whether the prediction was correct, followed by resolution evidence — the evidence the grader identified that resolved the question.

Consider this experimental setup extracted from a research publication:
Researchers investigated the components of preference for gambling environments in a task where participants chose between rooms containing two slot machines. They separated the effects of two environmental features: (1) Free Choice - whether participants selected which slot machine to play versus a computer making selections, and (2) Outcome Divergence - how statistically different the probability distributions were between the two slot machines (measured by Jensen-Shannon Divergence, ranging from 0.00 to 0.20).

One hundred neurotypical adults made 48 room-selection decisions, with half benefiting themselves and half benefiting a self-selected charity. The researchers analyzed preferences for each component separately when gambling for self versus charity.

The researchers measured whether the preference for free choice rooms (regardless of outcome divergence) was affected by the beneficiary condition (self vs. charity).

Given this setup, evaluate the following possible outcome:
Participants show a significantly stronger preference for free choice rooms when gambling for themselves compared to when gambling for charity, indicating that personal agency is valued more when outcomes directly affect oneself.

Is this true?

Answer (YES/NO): YES